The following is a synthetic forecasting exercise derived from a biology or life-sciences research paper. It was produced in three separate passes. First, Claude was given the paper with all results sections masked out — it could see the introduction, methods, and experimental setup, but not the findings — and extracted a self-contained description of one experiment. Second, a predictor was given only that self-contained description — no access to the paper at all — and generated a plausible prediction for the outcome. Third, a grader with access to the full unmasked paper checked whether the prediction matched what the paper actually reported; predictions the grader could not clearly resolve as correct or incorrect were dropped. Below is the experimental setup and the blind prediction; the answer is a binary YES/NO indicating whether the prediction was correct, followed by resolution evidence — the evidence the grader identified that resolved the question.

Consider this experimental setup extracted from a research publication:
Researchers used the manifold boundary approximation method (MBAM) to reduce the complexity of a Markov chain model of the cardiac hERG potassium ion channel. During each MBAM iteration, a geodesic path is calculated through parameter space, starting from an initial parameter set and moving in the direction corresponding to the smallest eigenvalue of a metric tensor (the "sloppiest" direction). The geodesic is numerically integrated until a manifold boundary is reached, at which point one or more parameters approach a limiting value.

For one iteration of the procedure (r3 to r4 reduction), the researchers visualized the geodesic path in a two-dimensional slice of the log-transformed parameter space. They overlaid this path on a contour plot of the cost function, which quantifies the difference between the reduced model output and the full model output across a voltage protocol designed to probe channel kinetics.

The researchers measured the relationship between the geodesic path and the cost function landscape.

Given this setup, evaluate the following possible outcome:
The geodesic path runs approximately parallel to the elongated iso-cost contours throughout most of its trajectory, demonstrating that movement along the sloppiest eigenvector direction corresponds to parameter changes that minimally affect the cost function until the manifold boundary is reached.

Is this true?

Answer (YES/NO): YES